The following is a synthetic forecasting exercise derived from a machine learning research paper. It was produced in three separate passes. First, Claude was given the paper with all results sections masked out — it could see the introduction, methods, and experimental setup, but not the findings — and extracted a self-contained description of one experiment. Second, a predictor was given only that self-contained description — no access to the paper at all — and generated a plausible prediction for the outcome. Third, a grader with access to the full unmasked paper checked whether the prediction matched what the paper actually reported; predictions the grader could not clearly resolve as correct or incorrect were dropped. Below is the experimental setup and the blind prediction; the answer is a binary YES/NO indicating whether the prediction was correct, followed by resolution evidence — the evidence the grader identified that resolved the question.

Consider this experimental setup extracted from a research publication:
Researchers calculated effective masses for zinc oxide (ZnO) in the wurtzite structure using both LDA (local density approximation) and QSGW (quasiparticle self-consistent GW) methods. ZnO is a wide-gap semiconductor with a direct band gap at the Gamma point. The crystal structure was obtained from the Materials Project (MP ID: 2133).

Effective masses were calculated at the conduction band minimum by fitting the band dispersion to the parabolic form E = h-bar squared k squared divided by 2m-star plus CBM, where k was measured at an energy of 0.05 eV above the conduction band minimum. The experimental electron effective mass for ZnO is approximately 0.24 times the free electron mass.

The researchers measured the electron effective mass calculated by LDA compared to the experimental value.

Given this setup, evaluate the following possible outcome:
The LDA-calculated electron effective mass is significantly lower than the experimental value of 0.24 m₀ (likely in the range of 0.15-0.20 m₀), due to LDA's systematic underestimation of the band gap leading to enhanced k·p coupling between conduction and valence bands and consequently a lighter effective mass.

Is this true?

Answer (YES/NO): NO